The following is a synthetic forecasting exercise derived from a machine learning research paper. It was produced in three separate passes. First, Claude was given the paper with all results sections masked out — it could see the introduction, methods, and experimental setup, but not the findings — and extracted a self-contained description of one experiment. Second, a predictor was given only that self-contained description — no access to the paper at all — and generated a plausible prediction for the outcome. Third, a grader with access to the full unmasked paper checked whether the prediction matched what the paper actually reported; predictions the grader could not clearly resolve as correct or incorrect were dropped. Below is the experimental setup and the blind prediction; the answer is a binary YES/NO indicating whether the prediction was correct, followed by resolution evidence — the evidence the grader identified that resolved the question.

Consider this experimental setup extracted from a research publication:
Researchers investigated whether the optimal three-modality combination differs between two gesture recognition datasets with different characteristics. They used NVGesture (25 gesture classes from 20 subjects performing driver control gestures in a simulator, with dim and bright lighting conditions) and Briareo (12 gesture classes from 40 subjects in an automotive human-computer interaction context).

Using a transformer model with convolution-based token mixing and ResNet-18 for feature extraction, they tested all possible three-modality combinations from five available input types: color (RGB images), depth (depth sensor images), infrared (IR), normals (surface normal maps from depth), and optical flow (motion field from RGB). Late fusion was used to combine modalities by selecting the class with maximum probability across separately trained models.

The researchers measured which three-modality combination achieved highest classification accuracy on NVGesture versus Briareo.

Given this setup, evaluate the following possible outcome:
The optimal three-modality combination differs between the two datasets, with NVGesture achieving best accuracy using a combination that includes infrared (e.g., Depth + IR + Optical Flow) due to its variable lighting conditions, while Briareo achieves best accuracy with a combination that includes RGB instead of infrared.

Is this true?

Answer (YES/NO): NO